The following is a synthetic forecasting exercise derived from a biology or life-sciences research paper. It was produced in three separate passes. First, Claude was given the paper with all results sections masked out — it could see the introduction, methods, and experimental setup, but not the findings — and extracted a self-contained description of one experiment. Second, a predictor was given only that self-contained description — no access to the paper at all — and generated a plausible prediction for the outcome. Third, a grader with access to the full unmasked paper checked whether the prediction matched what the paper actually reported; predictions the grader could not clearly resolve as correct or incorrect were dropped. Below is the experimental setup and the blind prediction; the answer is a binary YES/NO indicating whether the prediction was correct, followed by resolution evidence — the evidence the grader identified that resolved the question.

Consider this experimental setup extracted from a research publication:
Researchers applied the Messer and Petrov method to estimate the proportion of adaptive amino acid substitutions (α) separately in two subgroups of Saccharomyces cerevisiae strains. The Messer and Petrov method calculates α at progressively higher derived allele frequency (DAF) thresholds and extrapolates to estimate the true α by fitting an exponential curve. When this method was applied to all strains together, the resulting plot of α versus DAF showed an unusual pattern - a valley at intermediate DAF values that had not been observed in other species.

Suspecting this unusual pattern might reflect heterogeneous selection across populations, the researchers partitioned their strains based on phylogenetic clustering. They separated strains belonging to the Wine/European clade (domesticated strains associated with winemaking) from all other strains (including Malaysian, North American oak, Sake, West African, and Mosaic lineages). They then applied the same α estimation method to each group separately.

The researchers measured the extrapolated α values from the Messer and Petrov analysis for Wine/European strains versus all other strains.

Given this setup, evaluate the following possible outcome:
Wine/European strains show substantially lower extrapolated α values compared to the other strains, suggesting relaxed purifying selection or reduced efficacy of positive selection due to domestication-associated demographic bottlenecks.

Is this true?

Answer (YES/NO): YES